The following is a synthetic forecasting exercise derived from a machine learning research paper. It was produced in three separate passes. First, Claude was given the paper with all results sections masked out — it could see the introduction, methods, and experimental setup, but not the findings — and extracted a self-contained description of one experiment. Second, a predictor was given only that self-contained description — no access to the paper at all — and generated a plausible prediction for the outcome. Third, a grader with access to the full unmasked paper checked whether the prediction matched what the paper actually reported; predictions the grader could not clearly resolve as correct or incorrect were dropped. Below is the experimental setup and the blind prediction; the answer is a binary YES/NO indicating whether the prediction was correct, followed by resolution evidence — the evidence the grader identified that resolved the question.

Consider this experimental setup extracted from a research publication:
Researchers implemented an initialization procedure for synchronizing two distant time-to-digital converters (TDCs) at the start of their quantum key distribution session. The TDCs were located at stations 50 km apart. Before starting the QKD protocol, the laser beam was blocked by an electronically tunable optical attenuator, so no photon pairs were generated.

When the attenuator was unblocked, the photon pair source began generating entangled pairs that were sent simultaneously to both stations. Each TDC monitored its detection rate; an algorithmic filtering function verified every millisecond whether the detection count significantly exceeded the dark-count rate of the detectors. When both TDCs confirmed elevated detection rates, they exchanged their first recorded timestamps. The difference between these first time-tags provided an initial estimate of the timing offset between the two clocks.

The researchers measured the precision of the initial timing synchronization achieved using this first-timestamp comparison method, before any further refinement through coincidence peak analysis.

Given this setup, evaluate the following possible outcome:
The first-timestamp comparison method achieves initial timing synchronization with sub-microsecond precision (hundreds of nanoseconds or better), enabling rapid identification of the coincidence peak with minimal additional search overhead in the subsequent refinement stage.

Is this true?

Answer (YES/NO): YES